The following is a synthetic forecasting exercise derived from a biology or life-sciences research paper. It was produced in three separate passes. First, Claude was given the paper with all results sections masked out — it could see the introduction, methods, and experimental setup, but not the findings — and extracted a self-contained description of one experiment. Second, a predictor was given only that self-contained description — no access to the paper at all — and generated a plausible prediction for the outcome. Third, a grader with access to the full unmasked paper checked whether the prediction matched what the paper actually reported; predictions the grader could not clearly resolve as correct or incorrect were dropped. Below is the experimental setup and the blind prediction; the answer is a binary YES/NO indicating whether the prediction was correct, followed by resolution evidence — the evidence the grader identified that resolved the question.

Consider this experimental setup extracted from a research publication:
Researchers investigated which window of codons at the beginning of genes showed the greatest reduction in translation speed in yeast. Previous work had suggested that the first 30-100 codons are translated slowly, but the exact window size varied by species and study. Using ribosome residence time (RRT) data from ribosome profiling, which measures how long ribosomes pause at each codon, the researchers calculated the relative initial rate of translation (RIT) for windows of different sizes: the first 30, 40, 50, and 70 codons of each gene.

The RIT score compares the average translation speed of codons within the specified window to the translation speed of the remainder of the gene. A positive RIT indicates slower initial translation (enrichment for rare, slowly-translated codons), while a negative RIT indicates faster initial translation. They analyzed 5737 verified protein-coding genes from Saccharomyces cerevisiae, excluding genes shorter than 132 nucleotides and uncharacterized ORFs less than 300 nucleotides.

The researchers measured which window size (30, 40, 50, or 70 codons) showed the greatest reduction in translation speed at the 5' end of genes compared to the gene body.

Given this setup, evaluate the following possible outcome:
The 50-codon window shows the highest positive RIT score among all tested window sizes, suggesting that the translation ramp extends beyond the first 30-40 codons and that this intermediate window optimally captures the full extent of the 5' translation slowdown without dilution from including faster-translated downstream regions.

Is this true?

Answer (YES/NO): NO